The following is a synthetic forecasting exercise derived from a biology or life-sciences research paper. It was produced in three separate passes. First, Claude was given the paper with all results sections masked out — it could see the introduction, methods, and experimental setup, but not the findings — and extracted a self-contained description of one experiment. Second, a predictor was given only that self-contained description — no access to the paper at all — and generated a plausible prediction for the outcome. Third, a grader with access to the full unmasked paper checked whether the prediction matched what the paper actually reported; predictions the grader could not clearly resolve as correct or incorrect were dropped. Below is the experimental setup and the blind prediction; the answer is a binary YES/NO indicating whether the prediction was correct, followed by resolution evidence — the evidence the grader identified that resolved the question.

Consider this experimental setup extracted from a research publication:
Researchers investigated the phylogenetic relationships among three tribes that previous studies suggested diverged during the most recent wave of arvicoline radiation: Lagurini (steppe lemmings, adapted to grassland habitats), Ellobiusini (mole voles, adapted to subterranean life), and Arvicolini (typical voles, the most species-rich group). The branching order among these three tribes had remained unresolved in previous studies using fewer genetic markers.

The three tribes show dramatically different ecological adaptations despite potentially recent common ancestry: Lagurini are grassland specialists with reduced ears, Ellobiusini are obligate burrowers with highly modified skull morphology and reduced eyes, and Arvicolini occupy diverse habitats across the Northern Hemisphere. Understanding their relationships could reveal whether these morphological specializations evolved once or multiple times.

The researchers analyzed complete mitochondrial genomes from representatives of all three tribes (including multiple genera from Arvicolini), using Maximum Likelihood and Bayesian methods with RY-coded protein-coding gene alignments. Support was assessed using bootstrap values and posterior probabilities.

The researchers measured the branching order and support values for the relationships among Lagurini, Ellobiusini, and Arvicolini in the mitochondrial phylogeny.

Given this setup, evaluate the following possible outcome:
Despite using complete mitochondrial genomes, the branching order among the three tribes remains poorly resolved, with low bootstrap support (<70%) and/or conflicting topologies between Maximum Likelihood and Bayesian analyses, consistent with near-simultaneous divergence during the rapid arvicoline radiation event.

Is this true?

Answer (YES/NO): YES